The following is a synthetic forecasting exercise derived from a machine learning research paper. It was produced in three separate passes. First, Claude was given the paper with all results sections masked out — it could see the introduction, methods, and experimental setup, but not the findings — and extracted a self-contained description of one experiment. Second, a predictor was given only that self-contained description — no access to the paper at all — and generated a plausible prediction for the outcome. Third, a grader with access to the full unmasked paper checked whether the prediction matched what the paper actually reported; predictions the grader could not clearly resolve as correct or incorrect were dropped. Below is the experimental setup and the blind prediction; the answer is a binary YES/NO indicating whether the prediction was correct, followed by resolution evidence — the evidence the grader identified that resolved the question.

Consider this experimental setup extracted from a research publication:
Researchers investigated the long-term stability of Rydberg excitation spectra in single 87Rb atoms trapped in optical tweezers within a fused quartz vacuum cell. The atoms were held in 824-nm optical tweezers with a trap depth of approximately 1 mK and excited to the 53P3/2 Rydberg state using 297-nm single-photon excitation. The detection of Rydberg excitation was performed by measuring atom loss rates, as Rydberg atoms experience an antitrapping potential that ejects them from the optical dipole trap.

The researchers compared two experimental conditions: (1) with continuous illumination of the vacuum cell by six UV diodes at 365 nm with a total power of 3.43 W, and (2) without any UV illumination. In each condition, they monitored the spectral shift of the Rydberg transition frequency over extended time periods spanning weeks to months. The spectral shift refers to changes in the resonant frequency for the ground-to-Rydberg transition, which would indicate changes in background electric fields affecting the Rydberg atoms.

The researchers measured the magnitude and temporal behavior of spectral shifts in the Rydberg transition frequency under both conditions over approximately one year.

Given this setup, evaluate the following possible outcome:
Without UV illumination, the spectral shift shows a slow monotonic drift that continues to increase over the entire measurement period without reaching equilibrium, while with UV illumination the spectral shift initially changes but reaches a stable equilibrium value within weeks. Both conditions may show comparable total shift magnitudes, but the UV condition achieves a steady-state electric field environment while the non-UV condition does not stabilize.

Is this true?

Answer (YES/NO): NO